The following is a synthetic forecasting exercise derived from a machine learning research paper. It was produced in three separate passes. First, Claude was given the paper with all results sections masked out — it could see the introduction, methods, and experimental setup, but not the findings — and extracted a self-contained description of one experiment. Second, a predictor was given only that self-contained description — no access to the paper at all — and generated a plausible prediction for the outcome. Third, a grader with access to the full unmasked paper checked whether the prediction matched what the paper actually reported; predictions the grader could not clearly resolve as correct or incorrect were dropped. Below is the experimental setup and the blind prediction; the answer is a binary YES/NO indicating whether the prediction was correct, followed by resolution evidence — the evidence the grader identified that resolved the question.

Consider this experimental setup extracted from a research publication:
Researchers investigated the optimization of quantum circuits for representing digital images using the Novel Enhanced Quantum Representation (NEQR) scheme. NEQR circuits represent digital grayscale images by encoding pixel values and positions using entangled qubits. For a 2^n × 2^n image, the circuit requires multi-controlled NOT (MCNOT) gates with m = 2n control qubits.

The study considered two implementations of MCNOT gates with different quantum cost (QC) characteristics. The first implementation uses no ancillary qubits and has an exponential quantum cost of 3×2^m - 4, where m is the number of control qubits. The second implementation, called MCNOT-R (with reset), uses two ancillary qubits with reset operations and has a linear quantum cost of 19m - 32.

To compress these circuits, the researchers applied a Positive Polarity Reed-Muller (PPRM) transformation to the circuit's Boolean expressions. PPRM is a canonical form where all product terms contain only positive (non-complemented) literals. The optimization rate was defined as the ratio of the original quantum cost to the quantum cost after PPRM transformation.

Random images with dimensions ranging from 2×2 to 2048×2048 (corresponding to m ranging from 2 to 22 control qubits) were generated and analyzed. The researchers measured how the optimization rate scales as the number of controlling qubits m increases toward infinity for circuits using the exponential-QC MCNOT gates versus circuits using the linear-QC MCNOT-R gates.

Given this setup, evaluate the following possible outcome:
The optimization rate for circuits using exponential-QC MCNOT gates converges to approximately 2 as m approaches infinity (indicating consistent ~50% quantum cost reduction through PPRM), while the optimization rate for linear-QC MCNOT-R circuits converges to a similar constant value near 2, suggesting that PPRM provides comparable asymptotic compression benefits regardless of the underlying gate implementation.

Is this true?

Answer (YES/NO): NO